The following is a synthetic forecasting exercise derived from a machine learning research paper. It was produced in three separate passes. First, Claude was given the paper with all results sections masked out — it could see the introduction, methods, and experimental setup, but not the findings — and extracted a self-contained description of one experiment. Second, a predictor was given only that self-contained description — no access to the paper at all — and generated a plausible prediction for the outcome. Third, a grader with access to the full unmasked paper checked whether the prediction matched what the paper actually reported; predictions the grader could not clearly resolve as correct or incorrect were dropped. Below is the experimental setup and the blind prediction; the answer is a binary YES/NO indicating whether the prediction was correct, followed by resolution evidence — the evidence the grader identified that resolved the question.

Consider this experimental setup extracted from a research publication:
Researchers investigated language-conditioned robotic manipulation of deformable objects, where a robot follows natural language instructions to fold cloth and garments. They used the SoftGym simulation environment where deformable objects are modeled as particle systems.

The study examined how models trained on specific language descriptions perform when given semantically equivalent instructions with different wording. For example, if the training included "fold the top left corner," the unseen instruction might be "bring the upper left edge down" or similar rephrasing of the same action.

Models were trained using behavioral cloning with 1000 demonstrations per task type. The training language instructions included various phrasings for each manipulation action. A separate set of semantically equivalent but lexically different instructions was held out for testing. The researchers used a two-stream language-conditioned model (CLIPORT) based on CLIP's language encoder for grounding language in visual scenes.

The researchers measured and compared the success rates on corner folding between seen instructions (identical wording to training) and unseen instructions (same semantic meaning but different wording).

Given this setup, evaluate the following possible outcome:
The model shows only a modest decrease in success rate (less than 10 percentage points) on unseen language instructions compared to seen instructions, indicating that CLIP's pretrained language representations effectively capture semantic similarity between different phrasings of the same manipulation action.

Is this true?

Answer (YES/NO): NO